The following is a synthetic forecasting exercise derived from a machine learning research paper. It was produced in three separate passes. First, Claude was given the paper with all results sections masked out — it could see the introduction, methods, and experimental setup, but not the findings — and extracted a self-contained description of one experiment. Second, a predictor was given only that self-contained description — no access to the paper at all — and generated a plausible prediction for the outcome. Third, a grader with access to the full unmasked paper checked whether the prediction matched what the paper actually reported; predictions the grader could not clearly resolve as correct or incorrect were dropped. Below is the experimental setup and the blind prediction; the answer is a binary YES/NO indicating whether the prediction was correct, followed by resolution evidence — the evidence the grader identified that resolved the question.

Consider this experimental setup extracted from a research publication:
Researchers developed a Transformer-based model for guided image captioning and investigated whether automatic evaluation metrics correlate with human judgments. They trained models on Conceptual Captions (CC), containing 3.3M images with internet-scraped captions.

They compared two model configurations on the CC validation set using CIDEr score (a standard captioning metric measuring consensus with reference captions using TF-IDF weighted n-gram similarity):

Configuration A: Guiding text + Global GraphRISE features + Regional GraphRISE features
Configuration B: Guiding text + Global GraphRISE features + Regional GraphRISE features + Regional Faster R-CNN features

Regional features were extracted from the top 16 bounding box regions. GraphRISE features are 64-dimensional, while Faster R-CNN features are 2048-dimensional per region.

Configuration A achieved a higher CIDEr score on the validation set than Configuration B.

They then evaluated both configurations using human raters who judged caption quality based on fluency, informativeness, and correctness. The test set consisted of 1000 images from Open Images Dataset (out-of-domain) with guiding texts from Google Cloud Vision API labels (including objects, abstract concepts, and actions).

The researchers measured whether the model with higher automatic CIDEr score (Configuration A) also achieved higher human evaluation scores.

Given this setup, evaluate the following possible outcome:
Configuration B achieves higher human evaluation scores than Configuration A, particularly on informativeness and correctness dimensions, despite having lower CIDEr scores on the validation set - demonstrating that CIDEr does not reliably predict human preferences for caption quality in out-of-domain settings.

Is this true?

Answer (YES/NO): NO